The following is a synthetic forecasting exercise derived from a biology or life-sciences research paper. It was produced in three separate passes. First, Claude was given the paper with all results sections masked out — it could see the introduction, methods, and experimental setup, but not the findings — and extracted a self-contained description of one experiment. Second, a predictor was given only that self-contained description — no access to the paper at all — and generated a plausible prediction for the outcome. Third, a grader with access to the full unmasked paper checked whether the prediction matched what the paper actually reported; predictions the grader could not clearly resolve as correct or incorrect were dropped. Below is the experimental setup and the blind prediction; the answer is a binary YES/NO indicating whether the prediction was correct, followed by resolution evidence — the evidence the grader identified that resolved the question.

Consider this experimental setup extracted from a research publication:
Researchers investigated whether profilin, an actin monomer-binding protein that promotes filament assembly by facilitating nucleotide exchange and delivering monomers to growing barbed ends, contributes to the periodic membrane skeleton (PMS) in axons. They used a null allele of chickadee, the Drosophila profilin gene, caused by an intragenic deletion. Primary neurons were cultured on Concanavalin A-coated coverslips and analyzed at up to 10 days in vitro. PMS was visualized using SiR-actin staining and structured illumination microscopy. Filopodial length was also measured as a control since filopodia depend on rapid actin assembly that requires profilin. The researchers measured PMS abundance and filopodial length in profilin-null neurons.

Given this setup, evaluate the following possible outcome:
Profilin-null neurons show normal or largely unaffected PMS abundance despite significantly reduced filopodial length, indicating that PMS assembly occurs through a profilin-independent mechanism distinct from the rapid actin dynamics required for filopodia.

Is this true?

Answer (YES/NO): YES